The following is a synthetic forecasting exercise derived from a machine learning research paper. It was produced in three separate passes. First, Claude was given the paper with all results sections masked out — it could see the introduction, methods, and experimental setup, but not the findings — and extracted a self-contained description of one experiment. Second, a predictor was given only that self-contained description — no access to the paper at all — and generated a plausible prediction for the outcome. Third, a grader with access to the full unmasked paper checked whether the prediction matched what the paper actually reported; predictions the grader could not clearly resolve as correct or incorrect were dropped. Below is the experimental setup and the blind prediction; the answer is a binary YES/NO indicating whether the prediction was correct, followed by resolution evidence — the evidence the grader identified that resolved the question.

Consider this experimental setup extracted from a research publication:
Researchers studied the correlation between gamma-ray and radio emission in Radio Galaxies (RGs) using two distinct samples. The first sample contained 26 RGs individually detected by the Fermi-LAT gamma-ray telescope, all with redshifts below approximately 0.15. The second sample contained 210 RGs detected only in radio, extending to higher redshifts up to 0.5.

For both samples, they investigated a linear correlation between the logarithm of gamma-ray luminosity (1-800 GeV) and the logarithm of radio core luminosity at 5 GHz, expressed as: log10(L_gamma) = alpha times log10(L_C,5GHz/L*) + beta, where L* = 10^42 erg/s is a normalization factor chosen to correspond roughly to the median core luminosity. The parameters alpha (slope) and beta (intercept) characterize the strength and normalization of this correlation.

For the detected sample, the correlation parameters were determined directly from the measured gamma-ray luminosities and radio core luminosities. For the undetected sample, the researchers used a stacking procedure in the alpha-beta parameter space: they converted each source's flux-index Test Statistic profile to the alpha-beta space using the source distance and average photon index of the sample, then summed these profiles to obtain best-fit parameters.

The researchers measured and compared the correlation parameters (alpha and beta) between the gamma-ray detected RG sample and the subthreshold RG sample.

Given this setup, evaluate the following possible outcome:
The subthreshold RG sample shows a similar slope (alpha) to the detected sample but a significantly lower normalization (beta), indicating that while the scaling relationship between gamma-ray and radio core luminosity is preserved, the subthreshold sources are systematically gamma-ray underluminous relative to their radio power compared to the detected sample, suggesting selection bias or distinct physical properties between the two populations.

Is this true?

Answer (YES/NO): NO